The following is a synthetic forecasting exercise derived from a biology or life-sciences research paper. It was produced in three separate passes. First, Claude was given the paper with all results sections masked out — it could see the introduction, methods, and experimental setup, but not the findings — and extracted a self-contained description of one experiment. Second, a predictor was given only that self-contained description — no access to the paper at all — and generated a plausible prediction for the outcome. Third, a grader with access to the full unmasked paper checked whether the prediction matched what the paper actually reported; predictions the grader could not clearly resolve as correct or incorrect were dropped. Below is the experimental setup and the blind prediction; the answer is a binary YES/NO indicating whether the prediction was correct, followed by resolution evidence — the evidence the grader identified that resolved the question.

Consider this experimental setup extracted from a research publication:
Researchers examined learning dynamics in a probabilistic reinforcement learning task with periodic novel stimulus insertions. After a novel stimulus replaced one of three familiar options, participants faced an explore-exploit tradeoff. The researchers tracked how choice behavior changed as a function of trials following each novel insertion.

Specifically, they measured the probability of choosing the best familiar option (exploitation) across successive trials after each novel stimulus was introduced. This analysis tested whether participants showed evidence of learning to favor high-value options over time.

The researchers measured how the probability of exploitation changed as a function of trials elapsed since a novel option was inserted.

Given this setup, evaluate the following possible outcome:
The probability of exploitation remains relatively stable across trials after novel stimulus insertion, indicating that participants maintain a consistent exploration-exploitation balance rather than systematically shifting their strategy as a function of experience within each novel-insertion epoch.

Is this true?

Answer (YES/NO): NO